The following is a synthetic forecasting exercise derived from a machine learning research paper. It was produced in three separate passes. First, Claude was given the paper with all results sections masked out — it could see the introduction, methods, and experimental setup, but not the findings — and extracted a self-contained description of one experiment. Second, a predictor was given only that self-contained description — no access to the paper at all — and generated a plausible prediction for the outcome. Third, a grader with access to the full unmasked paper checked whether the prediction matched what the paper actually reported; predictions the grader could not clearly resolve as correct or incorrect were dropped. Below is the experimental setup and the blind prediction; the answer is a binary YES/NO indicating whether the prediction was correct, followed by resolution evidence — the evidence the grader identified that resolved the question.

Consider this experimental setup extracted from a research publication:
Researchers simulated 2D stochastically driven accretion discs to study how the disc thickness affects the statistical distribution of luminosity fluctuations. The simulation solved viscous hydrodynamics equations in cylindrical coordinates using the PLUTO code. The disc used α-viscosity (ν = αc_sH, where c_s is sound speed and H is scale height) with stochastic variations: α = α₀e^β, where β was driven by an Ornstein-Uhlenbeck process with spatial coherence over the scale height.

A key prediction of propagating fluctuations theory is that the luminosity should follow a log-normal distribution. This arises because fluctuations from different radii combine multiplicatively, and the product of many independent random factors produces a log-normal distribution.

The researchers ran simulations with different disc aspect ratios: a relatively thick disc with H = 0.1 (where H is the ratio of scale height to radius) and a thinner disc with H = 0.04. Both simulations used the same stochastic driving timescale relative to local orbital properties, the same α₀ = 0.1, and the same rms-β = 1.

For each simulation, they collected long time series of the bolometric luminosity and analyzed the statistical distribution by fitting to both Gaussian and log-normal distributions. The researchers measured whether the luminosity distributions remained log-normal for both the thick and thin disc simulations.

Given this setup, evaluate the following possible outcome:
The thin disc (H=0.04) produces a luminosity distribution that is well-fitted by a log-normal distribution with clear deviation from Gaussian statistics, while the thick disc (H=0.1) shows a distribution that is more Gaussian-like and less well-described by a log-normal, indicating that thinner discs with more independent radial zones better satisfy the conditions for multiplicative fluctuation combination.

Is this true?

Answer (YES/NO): NO